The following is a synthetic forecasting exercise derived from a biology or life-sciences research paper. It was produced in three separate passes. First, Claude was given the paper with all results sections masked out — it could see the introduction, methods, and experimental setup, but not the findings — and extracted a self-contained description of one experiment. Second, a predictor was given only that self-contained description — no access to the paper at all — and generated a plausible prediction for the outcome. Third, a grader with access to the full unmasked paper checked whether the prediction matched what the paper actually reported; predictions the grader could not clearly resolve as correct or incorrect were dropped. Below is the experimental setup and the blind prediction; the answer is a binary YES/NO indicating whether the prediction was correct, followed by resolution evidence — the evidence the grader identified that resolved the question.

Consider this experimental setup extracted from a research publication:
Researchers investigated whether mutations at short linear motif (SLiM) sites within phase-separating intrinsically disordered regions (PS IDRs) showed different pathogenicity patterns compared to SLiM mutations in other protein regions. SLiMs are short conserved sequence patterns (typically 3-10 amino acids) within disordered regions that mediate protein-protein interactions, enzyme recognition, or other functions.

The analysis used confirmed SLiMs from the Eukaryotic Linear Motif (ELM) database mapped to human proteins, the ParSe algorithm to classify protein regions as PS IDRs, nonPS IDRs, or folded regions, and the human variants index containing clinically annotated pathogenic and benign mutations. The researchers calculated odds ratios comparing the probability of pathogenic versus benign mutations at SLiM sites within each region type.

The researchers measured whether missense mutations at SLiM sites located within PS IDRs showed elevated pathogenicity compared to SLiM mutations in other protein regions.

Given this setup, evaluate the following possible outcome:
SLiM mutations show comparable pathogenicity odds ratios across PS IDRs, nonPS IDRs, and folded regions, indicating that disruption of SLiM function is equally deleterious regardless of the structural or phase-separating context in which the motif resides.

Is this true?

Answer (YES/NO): NO